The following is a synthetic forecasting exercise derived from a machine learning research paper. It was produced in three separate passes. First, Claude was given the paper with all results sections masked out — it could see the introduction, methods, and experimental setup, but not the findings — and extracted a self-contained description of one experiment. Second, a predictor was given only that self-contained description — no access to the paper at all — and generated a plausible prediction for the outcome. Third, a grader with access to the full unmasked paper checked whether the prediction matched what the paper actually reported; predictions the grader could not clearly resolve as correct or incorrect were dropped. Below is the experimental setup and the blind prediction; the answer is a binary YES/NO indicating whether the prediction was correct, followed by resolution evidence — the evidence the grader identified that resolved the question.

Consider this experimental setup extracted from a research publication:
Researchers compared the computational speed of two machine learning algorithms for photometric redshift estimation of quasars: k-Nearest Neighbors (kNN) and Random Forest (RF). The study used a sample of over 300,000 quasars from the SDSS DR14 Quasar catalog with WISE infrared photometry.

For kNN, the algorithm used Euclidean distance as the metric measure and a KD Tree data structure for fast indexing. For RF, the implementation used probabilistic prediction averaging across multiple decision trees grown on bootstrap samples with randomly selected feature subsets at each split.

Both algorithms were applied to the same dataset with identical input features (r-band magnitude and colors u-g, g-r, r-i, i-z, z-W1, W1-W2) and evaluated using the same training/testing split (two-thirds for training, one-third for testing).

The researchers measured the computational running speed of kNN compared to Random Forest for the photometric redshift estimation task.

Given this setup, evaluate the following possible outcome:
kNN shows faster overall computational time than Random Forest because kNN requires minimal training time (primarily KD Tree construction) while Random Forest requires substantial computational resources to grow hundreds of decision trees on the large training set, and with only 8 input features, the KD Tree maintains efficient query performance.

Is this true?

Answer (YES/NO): YES